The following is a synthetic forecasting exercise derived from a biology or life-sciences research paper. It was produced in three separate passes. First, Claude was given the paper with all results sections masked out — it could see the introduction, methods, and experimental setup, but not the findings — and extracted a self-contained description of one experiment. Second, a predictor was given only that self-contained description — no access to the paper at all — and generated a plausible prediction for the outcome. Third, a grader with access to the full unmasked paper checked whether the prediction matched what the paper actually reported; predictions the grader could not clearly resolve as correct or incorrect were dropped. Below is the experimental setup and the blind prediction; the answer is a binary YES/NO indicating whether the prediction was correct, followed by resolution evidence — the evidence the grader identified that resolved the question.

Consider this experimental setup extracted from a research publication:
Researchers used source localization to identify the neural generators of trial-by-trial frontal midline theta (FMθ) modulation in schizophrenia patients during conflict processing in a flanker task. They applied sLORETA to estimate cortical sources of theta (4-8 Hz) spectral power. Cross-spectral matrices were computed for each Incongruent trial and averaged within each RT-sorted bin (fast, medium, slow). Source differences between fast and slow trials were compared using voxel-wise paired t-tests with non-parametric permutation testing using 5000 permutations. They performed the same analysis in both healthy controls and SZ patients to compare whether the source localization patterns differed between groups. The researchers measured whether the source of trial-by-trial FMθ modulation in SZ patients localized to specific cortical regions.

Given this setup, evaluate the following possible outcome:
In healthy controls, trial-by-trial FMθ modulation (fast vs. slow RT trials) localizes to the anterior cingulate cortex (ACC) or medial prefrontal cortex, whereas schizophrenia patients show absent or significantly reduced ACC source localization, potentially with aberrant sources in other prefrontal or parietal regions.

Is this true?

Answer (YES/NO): NO